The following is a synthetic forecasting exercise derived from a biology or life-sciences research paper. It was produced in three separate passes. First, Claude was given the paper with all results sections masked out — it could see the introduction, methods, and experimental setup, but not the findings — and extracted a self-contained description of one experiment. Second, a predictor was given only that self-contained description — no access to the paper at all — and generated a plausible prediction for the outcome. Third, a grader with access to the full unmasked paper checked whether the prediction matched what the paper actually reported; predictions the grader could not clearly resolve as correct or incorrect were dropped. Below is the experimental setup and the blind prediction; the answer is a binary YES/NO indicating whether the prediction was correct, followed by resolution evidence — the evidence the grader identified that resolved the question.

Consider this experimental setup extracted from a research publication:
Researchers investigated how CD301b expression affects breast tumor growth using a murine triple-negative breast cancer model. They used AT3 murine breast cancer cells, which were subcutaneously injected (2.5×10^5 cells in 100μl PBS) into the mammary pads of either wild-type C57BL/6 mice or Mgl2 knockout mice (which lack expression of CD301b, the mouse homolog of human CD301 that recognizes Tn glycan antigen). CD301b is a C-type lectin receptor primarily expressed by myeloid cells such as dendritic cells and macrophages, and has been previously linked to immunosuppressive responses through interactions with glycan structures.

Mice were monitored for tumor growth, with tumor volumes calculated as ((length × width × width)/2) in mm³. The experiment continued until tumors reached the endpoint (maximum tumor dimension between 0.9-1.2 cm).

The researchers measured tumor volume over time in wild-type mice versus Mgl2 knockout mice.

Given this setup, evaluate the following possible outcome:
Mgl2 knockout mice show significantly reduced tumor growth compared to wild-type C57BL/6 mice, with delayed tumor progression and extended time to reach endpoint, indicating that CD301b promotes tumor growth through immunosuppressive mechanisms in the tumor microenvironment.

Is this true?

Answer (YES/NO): YES